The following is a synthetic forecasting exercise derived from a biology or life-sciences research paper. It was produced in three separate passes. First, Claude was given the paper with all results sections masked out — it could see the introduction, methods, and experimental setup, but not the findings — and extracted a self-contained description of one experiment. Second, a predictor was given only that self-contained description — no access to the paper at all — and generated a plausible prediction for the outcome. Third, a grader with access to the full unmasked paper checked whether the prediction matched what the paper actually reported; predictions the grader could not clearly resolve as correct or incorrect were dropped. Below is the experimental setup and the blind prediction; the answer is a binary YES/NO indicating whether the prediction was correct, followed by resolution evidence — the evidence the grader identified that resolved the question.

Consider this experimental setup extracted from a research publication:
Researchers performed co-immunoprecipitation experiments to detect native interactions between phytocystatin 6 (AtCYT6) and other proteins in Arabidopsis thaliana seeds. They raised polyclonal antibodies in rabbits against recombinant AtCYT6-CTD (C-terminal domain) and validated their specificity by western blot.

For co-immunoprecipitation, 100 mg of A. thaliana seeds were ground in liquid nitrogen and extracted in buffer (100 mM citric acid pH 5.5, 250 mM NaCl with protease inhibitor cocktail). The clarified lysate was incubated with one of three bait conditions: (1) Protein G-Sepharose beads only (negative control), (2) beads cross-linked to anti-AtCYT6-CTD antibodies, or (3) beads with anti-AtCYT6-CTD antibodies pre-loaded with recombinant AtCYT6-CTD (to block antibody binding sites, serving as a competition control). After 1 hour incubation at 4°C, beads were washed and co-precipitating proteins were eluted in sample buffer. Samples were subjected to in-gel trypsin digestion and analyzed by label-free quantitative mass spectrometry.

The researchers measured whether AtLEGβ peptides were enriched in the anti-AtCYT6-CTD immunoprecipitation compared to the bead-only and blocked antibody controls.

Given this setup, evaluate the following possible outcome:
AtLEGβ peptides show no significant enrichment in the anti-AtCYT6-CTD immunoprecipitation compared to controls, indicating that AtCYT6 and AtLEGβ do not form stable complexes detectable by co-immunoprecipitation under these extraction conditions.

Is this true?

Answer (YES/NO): NO